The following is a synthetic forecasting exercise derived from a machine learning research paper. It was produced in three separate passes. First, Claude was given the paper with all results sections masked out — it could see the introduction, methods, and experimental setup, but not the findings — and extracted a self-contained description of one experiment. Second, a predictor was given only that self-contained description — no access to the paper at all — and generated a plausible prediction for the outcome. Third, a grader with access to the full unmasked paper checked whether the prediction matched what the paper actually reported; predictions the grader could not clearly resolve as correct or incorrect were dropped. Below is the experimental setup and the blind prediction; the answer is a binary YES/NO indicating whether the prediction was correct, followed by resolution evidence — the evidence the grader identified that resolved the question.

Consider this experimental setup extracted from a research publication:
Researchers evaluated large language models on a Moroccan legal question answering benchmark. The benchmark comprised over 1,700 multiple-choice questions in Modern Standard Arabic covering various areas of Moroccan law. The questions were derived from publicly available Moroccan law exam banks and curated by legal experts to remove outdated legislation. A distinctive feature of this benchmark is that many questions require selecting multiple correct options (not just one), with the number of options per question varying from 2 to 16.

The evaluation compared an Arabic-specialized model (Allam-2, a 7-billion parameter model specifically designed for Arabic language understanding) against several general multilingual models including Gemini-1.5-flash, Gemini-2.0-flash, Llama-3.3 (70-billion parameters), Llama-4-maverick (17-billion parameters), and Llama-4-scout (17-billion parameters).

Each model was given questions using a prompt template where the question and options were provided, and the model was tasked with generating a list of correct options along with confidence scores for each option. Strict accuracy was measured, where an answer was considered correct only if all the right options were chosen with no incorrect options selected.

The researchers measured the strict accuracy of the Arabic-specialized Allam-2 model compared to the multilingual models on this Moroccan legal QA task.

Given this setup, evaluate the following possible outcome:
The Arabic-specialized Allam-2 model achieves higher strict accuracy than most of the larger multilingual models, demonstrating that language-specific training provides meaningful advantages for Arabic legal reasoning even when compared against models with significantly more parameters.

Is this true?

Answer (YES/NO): NO